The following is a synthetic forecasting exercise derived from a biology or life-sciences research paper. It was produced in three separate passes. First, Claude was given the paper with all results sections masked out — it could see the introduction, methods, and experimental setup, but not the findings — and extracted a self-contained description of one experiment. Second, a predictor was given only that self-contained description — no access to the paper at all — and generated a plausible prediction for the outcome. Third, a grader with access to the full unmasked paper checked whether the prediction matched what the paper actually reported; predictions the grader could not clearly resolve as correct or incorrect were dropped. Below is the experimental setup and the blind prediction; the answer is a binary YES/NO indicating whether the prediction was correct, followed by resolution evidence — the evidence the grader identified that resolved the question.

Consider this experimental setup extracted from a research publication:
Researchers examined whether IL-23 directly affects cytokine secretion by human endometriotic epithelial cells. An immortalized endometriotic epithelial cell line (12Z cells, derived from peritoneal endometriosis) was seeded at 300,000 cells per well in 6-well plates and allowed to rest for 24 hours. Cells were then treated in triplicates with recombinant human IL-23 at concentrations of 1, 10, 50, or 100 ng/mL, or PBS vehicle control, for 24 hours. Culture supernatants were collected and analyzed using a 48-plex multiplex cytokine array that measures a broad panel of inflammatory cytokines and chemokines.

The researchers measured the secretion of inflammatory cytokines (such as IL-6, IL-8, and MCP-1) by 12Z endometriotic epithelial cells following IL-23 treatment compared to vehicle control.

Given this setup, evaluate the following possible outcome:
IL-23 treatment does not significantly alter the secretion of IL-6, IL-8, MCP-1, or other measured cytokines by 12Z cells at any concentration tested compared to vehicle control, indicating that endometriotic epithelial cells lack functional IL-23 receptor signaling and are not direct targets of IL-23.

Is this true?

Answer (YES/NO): NO